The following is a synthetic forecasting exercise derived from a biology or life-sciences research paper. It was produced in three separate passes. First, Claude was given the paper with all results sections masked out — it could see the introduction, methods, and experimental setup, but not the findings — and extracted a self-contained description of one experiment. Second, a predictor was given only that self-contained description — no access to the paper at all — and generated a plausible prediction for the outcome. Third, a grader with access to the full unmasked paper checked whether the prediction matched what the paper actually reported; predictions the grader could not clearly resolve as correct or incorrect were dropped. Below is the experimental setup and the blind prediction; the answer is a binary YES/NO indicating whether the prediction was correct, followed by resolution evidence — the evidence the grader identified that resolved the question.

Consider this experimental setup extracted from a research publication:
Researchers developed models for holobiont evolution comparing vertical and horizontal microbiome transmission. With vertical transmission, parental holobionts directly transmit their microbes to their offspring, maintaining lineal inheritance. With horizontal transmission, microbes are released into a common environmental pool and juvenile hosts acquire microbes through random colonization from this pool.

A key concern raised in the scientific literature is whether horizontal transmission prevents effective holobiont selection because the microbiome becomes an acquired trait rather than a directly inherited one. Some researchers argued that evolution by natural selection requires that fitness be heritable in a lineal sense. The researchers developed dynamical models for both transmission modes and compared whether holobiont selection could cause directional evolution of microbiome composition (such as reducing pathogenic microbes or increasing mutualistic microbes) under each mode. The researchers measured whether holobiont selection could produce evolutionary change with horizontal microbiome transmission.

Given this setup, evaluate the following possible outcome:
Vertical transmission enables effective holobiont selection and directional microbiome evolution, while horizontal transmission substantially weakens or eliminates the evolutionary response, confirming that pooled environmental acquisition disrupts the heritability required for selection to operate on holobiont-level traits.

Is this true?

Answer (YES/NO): NO